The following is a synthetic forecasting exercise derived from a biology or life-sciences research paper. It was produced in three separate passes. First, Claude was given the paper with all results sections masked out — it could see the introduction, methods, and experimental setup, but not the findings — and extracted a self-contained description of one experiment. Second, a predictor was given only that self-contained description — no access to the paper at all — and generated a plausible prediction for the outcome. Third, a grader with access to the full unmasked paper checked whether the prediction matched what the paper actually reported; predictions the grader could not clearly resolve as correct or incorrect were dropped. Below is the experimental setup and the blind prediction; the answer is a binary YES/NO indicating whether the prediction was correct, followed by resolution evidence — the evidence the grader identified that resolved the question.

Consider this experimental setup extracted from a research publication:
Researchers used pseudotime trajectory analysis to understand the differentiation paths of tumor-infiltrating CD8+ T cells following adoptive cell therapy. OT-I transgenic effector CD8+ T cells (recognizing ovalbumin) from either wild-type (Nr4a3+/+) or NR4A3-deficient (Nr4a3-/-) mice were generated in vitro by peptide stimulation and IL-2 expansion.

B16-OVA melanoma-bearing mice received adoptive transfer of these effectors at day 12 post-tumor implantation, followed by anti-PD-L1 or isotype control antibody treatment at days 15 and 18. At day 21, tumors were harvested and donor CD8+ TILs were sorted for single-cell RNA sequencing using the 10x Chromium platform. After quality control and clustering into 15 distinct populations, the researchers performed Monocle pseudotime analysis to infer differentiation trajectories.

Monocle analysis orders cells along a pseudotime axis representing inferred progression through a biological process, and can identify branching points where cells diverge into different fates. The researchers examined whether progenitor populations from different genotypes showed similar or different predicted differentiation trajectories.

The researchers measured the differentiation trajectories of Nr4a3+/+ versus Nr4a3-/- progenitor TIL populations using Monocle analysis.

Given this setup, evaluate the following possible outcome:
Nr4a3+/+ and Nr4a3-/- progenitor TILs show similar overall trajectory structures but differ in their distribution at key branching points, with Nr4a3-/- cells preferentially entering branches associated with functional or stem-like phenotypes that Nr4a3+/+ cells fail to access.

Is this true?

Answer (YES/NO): NO